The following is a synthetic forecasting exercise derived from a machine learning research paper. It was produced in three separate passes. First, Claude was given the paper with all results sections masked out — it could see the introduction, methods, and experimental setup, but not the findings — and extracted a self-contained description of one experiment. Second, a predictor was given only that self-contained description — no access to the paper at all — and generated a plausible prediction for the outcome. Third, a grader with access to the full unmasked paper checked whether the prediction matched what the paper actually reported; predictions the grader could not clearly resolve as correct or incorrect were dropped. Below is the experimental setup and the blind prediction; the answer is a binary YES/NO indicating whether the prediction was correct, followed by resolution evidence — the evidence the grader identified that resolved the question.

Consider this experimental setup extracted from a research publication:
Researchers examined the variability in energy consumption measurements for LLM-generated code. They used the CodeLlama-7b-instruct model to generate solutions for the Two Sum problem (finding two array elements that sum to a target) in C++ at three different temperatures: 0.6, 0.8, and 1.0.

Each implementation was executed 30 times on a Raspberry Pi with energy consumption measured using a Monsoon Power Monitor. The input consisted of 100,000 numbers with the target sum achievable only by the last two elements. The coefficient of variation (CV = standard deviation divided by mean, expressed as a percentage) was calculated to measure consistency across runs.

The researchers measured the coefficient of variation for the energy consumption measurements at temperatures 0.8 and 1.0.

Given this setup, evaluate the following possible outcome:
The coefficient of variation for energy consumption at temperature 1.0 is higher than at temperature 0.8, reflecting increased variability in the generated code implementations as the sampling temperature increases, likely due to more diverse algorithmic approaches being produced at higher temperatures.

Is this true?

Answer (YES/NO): NO